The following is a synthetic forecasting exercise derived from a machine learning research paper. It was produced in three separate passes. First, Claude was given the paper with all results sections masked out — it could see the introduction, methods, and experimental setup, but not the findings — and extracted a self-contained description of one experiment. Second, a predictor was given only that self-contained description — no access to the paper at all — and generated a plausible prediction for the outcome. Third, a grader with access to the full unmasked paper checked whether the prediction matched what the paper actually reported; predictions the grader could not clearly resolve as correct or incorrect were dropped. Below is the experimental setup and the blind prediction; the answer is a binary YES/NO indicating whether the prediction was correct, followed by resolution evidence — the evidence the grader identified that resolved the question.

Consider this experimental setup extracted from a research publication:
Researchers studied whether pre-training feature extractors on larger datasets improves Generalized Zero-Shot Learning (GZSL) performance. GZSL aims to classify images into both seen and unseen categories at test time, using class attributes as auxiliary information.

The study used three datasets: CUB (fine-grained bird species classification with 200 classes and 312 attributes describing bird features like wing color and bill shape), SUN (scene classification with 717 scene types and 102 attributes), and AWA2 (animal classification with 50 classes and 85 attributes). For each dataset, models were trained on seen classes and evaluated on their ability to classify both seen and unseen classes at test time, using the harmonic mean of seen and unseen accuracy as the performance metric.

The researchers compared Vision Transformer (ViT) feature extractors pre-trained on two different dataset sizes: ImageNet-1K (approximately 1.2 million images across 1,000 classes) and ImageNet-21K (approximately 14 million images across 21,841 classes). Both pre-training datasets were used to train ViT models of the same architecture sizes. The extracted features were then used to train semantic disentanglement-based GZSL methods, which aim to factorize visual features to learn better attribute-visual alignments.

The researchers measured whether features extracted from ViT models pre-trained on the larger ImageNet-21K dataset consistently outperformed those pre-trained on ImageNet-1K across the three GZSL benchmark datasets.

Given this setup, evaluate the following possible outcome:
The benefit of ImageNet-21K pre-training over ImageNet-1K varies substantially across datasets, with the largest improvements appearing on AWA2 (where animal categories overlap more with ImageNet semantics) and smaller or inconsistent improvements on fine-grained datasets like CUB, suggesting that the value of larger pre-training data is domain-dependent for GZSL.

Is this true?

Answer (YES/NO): NO